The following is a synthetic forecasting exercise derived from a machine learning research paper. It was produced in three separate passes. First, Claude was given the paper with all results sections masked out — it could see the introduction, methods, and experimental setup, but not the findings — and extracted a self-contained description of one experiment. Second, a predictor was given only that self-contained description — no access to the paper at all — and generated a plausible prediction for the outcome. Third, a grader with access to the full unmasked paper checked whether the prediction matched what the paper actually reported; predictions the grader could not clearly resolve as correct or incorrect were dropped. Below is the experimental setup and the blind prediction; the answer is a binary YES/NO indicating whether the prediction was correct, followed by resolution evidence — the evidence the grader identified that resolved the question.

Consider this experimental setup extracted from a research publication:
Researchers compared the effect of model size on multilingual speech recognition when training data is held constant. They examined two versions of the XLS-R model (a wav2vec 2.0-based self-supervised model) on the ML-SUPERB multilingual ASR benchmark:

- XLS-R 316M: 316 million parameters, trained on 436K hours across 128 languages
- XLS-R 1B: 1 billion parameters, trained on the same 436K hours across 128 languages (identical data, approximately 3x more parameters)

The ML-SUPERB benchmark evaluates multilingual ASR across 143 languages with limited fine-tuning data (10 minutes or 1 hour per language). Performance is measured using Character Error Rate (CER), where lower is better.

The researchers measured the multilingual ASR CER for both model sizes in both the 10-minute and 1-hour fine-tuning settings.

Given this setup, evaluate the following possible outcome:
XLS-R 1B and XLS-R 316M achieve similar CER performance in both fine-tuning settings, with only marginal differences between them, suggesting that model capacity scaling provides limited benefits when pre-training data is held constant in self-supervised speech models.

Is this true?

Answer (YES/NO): NO